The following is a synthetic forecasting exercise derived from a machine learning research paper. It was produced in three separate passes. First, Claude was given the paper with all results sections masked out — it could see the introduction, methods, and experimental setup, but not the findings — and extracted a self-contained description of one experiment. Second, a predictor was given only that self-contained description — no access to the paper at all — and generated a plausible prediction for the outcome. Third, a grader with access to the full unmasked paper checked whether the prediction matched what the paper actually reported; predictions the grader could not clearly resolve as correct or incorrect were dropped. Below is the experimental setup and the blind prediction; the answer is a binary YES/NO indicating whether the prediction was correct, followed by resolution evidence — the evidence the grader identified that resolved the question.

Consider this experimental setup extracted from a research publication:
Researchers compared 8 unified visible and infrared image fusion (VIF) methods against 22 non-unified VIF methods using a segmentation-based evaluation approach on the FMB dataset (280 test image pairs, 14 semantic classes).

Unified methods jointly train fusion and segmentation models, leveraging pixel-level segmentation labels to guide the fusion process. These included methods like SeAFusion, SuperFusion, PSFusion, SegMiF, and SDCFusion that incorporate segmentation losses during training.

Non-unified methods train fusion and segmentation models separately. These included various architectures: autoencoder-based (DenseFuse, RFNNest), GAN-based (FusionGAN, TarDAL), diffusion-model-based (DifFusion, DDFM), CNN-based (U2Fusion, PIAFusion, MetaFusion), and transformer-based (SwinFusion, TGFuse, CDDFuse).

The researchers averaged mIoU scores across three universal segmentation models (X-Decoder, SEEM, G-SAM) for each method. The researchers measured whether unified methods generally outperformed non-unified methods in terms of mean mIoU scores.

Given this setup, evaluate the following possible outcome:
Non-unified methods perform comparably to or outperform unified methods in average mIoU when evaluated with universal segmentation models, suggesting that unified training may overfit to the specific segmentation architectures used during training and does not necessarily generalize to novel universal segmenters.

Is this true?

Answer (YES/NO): YES